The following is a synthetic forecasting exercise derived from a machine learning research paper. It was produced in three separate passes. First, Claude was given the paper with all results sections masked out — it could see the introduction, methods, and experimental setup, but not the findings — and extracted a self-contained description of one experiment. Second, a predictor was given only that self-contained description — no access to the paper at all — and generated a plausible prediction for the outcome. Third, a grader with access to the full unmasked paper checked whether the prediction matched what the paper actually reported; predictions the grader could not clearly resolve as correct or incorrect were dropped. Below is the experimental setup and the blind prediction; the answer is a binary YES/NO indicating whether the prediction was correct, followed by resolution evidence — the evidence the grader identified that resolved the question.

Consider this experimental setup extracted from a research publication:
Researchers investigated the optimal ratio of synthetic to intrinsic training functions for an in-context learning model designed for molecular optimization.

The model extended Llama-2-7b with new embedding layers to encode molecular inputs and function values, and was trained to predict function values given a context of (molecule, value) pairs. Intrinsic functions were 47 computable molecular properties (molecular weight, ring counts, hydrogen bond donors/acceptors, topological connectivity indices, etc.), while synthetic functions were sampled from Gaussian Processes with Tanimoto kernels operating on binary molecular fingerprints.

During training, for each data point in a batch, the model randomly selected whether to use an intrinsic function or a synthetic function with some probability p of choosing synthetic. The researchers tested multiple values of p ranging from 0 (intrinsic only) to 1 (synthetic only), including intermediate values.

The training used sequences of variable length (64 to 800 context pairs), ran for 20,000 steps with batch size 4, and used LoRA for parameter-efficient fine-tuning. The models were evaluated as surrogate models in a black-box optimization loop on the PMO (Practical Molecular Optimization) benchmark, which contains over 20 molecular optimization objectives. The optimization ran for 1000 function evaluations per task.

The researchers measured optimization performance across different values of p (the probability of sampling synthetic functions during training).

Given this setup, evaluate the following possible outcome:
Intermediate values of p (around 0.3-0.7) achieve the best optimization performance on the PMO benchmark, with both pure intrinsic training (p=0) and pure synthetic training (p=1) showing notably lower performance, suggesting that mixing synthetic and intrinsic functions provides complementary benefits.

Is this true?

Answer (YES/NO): NO